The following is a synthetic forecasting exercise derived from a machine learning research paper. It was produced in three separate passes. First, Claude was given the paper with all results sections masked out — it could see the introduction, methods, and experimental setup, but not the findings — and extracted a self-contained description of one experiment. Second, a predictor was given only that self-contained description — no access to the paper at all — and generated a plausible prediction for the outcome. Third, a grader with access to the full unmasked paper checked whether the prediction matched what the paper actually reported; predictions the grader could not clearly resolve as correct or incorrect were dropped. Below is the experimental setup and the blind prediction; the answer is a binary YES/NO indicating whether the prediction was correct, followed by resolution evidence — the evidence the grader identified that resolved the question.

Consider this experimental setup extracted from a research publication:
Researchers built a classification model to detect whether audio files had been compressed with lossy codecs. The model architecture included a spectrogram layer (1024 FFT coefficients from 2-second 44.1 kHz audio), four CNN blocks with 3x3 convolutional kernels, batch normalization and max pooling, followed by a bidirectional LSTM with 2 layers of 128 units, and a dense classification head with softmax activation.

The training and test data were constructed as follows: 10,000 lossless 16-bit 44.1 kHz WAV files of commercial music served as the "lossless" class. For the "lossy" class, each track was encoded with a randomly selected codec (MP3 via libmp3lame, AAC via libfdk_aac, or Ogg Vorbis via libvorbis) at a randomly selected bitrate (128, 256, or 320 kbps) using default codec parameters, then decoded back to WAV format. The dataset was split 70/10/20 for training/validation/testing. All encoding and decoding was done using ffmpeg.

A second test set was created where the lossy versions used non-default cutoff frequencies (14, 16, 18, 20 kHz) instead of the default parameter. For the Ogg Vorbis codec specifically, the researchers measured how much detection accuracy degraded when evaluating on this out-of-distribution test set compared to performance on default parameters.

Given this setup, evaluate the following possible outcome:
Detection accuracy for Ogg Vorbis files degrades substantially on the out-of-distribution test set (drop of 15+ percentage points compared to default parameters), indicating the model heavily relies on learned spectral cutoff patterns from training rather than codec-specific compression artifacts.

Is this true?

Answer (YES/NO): NO